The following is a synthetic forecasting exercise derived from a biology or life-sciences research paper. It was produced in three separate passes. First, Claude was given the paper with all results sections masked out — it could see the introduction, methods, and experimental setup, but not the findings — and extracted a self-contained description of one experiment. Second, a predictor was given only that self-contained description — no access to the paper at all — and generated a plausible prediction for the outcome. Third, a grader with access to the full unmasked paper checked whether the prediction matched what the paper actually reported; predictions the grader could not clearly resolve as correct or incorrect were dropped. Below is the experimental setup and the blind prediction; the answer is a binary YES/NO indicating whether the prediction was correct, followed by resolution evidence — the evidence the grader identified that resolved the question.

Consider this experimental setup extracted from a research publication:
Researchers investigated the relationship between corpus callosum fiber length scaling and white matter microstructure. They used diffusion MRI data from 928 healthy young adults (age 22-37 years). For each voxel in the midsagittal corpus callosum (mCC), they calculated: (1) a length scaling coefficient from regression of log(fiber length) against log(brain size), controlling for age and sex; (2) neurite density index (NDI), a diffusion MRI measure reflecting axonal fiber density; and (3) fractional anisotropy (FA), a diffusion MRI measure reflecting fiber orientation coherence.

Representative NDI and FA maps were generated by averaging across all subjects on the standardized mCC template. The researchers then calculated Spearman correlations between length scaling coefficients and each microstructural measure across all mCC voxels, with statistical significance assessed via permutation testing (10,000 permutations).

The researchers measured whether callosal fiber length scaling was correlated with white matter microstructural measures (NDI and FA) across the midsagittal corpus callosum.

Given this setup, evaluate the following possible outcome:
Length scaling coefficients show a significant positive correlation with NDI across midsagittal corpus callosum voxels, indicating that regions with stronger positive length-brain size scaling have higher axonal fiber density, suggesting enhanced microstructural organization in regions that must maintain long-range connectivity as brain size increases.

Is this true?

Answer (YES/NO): YES